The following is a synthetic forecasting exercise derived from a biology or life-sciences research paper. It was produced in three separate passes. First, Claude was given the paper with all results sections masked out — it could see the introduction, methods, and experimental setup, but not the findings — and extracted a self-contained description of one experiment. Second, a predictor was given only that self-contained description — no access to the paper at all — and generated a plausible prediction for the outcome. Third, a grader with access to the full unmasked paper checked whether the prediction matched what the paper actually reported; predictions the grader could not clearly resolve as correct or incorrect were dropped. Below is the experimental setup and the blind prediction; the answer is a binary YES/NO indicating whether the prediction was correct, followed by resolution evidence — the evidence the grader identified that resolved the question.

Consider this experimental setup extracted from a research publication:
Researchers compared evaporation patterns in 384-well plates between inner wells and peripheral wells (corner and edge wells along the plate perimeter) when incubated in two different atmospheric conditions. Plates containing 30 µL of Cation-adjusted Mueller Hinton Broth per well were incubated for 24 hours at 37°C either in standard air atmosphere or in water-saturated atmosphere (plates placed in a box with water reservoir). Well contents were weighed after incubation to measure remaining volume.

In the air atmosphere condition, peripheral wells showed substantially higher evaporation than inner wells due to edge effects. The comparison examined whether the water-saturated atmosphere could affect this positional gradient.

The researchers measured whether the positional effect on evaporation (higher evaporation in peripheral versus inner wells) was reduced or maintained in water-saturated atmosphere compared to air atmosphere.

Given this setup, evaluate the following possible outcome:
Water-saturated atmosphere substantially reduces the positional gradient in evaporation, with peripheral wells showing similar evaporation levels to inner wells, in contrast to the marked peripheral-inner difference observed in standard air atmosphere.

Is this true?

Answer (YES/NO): YES